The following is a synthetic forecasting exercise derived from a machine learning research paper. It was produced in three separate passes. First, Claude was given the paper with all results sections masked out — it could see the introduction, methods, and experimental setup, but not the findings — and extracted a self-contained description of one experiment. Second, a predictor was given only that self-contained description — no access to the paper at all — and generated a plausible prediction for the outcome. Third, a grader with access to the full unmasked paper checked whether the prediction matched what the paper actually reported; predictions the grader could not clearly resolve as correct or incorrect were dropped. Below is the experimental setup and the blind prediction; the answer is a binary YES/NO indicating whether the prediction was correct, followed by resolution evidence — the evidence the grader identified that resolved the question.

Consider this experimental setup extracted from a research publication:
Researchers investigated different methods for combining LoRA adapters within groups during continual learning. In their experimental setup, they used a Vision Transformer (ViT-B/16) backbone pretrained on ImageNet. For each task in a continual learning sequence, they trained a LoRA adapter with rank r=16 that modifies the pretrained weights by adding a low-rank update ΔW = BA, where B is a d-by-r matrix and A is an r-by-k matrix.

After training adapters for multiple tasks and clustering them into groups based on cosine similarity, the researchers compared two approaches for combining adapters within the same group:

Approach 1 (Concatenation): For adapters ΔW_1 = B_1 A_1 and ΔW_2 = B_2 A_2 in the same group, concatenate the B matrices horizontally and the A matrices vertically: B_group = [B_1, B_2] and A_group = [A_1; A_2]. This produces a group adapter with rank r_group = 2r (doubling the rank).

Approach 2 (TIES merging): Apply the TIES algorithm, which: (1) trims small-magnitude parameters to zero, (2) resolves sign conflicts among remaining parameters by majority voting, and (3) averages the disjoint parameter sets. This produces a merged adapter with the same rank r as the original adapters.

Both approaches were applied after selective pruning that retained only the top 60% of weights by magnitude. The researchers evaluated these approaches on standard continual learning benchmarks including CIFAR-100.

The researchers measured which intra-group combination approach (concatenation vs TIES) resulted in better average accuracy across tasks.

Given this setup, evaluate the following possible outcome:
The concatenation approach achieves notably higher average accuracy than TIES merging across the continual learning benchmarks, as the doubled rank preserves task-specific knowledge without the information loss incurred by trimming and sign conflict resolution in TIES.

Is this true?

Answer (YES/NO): YES